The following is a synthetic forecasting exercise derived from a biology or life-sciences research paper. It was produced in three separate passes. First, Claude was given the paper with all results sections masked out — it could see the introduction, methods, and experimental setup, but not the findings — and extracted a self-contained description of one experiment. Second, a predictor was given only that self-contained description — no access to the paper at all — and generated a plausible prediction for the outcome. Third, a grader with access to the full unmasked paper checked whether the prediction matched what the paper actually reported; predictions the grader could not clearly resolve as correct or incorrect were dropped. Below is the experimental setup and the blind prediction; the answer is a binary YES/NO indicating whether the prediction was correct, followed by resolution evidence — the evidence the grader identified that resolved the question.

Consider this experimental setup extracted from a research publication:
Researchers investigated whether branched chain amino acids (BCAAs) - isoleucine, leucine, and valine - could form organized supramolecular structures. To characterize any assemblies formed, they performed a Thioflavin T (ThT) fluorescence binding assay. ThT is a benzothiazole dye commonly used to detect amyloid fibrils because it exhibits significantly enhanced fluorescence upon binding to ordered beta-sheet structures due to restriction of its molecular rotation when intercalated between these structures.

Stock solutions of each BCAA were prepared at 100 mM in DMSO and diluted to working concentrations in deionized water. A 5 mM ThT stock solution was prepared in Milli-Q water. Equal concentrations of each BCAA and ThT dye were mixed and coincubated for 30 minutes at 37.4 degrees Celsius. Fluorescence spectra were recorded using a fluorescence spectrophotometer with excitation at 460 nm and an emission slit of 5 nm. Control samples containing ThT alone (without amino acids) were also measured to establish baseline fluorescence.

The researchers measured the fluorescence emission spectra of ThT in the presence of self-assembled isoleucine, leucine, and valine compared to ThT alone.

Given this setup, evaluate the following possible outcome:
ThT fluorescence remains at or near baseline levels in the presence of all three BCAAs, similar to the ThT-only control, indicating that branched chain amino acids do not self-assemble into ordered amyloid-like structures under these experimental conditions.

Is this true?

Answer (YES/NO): NO